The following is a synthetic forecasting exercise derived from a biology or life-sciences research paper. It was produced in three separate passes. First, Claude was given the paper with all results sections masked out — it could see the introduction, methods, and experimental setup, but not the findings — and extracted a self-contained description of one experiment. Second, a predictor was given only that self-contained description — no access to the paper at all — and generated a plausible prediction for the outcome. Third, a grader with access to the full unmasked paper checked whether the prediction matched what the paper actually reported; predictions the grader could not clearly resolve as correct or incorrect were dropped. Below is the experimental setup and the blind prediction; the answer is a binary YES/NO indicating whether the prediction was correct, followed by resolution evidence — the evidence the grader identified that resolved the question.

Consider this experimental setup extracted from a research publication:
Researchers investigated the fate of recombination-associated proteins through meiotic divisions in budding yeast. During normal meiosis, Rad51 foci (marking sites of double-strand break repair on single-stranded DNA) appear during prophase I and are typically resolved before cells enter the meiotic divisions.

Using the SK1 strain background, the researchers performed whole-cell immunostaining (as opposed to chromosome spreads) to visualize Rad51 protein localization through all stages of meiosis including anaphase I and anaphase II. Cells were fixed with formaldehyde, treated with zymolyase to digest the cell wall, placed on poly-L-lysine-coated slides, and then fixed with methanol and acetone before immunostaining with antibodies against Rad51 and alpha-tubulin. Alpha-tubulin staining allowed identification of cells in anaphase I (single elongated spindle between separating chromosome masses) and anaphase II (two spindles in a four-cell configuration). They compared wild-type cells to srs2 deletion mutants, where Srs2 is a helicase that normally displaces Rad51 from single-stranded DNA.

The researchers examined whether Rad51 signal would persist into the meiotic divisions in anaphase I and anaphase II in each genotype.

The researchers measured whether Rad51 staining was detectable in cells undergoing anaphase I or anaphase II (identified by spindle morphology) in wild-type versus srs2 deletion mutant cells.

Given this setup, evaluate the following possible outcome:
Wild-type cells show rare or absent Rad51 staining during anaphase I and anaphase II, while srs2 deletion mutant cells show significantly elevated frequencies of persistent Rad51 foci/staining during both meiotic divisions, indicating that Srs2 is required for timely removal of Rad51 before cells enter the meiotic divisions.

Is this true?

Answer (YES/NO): YES